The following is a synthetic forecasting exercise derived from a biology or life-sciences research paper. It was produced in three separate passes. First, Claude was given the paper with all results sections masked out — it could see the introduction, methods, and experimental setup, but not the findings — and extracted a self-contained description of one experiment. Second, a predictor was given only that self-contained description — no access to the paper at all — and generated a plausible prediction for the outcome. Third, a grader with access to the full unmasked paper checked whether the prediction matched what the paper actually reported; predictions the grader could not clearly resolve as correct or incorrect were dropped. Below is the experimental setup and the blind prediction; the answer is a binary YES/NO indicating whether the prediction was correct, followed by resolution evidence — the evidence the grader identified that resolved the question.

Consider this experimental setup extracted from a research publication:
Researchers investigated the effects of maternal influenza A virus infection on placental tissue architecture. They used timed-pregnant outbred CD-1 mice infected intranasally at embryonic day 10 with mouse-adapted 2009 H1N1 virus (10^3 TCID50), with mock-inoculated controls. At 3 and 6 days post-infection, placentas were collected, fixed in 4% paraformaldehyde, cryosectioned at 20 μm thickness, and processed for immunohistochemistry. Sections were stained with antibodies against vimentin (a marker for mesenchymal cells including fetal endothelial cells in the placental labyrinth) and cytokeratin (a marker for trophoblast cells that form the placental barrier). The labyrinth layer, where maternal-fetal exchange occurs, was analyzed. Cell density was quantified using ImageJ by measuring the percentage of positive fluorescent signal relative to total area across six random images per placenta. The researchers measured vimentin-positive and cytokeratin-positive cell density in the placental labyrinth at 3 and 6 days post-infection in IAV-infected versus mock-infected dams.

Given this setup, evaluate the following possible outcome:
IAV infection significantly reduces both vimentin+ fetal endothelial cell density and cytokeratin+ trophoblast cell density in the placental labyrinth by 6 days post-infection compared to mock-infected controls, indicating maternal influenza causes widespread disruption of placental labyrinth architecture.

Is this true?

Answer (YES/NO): NO